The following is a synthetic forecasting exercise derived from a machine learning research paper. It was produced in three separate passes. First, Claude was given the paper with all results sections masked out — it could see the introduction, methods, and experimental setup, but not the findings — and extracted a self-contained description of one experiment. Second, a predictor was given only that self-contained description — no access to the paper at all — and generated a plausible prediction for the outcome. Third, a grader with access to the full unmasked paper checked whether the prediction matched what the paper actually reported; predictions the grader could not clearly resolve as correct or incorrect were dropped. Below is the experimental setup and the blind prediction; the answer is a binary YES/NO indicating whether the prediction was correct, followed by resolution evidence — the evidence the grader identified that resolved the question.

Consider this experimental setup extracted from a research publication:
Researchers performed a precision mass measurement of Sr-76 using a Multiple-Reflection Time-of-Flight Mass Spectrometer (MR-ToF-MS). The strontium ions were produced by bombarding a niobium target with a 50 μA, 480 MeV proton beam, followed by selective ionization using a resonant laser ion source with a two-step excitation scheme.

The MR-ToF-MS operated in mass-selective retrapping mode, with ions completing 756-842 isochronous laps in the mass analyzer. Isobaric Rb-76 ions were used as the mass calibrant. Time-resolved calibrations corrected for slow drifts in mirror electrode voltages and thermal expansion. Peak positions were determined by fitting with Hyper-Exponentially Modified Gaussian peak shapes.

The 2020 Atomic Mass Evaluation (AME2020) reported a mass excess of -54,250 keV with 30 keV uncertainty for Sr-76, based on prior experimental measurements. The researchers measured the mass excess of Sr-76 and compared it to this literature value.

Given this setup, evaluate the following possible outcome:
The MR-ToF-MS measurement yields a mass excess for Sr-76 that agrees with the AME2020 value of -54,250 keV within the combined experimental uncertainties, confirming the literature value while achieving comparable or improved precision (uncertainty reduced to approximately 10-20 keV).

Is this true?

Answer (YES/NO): YES